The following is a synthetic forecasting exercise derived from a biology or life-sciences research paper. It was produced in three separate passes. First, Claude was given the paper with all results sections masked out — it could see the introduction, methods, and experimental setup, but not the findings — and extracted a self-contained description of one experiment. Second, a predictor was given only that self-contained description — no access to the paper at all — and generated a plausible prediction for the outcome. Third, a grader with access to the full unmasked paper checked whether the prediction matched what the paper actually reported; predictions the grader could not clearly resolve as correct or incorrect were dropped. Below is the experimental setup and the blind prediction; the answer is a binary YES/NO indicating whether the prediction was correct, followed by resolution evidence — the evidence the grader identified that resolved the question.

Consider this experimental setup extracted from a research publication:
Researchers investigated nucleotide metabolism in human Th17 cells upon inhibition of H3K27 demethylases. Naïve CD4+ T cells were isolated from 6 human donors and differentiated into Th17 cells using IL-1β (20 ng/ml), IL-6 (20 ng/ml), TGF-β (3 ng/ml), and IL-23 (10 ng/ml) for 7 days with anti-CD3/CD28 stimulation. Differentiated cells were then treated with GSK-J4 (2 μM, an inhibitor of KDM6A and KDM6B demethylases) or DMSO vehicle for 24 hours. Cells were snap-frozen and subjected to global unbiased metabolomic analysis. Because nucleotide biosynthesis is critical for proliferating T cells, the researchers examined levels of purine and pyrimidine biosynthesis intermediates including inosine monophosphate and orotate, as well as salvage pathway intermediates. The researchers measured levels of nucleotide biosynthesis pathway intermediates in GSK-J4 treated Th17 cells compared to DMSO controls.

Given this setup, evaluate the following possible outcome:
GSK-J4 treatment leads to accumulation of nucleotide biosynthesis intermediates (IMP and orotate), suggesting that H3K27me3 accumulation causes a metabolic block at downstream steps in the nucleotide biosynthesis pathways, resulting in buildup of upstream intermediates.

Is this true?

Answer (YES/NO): NO